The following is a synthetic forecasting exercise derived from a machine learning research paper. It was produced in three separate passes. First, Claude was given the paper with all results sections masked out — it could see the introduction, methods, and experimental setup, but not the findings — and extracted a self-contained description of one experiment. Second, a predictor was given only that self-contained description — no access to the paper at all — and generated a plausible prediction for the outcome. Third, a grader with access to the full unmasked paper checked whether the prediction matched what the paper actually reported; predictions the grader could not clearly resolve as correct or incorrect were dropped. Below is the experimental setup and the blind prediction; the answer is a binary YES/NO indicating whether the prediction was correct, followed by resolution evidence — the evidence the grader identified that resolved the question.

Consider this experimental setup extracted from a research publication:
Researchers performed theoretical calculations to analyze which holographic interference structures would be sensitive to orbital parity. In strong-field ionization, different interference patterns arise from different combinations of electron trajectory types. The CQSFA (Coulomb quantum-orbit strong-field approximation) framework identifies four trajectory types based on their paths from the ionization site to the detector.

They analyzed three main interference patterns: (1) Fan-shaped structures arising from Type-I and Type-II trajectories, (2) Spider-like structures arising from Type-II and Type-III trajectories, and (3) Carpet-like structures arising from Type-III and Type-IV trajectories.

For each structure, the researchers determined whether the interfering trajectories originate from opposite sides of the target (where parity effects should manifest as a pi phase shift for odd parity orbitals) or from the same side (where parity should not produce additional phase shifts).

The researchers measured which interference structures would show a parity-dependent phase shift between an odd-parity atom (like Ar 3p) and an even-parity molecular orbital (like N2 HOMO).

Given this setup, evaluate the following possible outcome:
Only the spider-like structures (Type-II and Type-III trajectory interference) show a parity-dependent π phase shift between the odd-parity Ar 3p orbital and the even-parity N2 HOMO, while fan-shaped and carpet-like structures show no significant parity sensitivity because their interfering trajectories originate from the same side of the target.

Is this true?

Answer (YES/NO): NO